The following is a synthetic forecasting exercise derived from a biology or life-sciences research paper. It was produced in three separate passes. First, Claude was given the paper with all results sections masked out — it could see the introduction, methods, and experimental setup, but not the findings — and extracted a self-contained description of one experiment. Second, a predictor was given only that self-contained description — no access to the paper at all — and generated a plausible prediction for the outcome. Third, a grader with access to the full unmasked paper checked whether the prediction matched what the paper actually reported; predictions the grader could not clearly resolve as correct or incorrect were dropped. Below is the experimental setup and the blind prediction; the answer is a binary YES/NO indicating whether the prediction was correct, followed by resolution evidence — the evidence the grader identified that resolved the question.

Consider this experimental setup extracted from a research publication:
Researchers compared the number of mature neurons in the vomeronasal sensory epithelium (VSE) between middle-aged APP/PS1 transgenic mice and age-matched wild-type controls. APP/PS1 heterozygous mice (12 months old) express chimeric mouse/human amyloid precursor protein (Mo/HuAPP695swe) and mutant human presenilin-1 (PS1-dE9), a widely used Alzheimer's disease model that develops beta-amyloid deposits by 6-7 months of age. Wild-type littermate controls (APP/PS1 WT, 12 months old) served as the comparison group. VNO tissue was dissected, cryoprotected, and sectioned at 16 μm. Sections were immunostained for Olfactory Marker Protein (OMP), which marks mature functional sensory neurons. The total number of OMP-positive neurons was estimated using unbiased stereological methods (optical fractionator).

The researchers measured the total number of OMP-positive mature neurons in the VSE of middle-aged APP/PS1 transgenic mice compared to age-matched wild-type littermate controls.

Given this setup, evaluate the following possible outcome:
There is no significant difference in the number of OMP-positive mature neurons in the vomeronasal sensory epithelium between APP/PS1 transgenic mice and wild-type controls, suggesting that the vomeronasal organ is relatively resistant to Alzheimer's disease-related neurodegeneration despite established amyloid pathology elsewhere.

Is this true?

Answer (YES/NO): YES